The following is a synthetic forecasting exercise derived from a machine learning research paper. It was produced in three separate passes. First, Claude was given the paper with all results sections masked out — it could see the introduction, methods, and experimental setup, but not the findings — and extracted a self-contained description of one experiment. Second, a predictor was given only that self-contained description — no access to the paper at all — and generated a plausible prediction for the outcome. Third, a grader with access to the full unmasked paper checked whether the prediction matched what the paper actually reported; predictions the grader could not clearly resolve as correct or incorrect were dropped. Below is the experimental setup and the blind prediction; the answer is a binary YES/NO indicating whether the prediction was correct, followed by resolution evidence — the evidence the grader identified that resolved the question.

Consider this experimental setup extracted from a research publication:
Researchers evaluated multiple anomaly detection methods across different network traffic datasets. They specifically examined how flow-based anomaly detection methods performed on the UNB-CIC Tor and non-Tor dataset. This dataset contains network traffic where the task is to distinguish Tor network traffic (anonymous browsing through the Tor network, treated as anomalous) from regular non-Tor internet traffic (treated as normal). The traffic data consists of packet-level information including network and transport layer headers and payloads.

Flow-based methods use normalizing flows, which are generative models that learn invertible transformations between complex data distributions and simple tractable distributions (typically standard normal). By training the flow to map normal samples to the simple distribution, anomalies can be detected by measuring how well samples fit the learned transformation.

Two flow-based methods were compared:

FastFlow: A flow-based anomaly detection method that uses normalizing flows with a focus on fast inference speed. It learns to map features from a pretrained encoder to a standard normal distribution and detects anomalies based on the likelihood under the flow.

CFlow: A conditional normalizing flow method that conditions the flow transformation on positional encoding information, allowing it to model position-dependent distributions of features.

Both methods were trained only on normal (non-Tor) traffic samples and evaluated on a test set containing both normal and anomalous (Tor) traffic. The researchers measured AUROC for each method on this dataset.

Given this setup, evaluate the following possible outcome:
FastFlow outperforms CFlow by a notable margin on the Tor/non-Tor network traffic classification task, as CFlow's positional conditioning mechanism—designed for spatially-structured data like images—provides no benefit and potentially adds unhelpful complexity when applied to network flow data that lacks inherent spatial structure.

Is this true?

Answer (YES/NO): NO